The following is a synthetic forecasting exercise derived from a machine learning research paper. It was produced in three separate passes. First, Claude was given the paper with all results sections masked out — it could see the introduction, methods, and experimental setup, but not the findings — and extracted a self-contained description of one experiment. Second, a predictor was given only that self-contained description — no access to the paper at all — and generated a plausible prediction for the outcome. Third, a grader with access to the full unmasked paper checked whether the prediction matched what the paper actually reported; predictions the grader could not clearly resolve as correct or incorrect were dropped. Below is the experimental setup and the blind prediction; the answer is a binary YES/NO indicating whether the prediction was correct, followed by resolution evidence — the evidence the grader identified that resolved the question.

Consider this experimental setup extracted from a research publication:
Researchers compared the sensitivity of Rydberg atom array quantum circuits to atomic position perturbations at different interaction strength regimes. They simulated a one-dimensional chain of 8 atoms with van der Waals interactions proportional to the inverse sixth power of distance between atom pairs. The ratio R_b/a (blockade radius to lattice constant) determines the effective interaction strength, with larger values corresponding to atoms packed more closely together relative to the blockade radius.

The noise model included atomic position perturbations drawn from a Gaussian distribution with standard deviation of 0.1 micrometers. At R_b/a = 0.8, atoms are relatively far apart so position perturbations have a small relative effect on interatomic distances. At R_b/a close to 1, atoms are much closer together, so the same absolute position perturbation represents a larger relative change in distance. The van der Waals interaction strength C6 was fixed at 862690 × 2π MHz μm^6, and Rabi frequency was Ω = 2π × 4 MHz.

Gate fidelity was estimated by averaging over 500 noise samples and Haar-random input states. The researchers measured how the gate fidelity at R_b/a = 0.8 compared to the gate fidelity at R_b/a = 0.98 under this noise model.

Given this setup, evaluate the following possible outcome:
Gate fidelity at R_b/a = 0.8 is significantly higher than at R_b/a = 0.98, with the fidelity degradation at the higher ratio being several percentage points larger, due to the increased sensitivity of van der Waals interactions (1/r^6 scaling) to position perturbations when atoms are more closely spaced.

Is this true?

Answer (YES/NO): YES